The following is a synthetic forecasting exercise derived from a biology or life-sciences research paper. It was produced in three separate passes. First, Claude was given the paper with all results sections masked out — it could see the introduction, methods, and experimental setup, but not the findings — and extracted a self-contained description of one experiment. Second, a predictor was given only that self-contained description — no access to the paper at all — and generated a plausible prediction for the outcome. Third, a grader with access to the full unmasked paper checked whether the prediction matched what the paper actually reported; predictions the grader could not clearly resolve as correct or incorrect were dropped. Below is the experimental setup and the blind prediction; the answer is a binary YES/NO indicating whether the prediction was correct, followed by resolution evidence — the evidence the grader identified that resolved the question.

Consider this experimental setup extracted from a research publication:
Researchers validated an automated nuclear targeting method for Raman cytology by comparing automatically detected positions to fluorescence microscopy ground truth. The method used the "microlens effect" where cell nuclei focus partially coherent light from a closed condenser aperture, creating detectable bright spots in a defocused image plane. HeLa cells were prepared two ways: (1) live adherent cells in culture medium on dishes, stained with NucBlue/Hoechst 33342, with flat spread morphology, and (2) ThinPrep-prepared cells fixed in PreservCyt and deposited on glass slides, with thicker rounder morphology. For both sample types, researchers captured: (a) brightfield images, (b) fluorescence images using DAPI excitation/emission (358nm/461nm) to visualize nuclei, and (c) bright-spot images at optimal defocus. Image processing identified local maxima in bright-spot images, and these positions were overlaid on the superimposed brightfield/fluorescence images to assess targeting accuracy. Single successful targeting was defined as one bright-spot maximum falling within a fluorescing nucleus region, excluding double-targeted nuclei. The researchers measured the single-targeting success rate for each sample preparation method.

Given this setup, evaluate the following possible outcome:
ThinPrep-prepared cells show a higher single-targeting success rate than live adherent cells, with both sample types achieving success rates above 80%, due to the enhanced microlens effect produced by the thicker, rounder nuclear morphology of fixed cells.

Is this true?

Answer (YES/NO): NO